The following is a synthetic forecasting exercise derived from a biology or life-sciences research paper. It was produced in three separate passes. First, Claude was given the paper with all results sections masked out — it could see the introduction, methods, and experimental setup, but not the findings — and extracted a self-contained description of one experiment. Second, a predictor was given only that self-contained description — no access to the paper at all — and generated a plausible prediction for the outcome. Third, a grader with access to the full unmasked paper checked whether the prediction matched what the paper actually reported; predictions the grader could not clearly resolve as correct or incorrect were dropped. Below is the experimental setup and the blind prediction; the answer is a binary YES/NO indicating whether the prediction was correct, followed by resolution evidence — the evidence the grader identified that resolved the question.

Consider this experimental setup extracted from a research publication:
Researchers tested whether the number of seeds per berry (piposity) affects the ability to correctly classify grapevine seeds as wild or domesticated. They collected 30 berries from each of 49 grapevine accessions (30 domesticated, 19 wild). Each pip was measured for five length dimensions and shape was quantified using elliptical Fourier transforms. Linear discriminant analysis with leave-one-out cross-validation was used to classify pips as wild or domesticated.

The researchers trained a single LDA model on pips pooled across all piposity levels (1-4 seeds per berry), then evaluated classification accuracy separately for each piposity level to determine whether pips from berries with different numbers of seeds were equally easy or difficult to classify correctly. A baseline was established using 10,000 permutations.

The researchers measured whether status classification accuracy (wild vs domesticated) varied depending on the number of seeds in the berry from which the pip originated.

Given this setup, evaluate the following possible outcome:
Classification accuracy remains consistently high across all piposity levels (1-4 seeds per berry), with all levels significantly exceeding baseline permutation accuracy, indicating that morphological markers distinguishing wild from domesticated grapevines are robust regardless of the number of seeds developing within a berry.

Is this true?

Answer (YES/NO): NO